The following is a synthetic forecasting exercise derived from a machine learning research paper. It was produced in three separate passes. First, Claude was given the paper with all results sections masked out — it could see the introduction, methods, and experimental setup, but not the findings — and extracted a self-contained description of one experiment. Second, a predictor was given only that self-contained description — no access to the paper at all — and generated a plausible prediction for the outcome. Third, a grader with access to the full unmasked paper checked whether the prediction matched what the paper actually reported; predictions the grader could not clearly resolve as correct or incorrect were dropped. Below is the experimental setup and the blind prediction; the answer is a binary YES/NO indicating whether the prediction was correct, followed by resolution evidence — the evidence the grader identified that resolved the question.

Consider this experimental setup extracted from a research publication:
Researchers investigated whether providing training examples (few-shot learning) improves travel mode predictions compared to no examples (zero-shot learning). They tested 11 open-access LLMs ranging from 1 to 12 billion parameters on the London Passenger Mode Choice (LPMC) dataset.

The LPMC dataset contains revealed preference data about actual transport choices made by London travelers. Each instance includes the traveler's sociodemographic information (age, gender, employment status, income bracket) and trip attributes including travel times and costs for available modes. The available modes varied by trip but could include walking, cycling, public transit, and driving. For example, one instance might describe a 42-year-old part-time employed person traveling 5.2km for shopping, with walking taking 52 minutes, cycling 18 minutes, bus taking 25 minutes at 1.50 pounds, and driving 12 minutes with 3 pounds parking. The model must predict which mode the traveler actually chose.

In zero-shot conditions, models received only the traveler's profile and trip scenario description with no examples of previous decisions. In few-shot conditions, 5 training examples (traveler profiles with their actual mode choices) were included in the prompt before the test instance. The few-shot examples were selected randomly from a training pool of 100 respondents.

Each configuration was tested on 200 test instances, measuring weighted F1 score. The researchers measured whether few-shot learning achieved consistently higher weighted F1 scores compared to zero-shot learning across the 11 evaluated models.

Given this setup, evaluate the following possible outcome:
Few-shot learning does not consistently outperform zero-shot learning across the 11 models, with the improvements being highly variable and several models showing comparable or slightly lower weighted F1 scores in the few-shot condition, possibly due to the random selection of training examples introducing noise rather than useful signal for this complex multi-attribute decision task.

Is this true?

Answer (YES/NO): NO